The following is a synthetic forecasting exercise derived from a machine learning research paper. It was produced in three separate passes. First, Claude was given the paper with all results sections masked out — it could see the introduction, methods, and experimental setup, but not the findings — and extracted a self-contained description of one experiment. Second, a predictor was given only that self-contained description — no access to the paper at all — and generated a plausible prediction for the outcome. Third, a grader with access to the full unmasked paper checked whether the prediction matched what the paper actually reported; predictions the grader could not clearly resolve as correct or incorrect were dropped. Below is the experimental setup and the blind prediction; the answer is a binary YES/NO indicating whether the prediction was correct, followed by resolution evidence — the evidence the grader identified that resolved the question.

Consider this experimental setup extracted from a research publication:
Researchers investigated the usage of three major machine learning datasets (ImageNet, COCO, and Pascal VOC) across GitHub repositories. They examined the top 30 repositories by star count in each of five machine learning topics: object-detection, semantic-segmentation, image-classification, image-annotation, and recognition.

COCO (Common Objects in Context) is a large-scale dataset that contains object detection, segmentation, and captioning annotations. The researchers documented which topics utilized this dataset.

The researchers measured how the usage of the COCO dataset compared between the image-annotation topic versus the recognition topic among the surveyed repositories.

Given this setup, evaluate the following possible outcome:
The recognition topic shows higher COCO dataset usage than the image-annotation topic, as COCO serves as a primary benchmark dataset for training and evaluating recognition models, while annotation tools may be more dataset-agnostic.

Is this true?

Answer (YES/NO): NO